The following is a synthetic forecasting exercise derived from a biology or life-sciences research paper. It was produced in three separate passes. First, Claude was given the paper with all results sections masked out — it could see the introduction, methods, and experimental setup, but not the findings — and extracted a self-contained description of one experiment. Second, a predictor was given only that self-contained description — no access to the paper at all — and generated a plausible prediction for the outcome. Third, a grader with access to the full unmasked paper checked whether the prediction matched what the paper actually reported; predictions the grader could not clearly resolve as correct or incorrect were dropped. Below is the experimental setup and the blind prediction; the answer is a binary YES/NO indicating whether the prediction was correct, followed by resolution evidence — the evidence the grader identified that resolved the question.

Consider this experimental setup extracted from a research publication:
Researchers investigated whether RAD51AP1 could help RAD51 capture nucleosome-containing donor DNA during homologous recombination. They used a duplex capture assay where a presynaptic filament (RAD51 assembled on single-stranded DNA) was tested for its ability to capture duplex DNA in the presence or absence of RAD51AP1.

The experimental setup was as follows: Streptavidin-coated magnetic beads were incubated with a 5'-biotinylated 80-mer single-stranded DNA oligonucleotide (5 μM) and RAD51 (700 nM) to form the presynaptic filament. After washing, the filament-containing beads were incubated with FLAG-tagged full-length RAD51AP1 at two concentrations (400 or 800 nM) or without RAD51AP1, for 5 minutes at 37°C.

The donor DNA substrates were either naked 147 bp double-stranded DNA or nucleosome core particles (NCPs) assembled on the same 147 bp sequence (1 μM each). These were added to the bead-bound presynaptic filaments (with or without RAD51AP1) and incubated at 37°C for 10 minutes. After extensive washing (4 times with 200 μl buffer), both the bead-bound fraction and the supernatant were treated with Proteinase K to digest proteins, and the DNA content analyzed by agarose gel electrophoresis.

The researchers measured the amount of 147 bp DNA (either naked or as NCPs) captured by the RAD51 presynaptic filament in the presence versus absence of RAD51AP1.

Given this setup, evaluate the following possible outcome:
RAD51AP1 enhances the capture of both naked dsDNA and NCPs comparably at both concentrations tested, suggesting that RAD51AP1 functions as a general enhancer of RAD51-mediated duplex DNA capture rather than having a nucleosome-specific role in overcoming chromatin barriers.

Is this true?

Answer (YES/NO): NO